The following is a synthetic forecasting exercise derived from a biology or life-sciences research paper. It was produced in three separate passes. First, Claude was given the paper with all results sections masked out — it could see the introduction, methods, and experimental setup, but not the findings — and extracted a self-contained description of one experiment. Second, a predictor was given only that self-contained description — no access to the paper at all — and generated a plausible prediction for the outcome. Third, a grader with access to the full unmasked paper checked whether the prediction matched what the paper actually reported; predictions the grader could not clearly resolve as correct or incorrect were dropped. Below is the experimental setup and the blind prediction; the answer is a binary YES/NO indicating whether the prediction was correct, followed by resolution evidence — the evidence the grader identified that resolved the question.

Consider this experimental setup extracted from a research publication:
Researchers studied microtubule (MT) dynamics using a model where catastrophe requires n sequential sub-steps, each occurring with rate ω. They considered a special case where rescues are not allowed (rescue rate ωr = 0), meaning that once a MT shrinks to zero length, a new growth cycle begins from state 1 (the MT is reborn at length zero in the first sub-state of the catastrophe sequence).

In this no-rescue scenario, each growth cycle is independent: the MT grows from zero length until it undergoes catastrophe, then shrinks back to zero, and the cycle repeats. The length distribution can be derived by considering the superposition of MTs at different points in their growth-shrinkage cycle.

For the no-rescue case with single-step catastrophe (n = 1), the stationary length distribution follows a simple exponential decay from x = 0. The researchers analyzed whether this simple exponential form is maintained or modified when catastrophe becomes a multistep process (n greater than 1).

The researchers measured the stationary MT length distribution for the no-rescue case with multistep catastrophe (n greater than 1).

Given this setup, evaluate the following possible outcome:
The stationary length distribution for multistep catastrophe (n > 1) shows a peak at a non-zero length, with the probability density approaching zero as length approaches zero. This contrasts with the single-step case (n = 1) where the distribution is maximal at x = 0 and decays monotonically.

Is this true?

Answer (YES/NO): NO